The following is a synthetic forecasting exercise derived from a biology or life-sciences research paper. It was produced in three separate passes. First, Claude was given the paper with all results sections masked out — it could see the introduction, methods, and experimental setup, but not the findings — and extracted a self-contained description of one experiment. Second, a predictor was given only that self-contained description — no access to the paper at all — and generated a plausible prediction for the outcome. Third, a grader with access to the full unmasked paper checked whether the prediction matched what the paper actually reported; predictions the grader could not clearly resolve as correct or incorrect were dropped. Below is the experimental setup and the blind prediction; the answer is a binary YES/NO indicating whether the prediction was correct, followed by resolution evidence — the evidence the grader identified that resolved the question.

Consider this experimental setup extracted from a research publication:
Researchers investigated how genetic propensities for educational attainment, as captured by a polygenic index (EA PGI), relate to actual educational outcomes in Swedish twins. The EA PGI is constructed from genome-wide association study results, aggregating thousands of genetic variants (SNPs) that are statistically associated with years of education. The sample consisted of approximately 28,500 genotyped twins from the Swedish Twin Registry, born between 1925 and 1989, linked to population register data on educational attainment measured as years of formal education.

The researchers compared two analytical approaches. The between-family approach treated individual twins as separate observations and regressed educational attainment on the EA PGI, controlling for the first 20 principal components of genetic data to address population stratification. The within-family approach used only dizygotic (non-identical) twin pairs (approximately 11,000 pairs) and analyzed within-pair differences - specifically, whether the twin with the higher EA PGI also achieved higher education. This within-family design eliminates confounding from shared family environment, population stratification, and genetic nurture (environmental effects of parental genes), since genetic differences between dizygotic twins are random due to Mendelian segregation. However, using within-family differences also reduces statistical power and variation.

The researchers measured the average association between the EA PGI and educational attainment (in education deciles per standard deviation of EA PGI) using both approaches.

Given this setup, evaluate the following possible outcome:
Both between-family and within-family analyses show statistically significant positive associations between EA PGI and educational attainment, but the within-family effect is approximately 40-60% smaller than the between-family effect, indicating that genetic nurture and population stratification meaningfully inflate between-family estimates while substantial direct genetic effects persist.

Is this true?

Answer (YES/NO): YES